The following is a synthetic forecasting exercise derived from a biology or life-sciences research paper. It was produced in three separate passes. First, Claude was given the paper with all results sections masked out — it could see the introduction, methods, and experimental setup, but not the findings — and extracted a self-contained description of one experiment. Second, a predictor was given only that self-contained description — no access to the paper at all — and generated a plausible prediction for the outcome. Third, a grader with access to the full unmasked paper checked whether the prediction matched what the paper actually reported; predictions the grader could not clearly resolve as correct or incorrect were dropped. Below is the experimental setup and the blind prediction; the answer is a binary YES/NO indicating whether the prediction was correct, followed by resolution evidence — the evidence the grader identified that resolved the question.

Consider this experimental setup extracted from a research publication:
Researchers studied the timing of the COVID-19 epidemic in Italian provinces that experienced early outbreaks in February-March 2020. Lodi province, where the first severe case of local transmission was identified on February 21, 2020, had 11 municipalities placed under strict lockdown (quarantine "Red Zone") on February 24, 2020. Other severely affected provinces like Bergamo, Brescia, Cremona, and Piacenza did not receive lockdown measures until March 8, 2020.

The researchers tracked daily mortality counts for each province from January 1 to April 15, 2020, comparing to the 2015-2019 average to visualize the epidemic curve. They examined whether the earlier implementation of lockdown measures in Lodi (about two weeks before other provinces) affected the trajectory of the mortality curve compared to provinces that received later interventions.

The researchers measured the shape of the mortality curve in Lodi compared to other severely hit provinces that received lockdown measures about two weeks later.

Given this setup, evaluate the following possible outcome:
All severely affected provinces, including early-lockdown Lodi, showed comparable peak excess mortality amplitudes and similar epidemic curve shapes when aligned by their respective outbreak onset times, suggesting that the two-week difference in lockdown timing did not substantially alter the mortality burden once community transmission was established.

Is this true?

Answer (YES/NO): NO